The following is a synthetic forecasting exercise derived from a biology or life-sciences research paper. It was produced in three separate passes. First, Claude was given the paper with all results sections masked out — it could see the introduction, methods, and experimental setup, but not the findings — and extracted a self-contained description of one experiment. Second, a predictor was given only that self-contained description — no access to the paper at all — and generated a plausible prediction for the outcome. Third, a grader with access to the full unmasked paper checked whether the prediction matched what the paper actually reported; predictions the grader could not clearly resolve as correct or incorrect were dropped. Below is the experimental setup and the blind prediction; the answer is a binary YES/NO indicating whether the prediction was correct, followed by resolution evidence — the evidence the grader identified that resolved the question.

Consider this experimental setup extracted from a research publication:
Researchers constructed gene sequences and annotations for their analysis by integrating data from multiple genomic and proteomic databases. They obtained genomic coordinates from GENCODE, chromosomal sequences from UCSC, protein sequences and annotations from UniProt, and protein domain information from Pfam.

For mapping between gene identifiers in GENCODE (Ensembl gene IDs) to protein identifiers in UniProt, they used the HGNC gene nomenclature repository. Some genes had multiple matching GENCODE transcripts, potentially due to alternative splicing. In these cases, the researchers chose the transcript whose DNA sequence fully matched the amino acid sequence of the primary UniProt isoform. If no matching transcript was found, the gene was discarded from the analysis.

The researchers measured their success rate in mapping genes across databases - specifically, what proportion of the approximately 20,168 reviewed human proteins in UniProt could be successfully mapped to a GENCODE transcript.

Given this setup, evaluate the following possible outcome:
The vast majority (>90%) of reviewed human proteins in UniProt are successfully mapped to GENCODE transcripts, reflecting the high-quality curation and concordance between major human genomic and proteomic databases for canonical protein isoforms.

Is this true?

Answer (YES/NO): NO